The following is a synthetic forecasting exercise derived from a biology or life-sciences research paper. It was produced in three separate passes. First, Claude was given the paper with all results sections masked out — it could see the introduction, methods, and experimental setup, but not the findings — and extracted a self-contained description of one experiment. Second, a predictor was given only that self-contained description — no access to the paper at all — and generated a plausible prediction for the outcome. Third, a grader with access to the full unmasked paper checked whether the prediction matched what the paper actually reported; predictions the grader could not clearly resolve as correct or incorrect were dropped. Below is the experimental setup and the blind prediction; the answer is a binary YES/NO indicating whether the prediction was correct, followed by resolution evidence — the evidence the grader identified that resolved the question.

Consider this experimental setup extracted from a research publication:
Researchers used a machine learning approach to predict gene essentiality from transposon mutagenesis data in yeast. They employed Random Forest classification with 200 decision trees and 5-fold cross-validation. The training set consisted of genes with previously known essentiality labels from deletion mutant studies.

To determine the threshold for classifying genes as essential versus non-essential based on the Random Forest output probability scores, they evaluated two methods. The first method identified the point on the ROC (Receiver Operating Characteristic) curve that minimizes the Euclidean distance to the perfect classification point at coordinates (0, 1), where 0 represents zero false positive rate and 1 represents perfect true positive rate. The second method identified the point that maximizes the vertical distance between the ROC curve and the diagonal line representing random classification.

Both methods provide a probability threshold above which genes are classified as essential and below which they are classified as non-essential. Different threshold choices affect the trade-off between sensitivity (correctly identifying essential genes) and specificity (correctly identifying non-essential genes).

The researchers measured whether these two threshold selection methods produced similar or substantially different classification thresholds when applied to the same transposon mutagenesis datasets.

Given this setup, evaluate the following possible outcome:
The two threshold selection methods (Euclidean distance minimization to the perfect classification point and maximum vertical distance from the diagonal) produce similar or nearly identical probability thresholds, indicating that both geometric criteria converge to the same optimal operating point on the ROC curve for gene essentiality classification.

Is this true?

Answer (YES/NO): YES